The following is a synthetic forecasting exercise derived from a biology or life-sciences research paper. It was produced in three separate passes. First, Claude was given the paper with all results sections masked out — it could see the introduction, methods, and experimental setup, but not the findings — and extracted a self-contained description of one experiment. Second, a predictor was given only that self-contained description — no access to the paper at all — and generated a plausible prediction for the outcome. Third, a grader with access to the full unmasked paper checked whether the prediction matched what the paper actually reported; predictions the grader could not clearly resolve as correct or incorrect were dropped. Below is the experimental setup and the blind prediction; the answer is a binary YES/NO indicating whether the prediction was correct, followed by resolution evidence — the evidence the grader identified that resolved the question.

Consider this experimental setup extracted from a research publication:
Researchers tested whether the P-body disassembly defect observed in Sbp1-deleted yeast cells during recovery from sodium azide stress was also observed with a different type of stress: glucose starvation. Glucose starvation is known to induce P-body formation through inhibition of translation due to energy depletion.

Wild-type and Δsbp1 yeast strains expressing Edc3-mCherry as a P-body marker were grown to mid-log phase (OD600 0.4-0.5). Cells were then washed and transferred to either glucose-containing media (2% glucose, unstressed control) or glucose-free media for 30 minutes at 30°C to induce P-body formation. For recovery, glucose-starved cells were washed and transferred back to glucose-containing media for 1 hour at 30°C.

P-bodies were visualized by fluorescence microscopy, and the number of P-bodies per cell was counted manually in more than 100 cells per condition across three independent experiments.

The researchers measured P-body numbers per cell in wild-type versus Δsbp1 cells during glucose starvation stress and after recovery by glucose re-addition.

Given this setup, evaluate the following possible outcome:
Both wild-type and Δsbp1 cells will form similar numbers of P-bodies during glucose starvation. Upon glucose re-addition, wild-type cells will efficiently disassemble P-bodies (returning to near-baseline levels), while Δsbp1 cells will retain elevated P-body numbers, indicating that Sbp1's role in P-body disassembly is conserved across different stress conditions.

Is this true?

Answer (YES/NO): YES